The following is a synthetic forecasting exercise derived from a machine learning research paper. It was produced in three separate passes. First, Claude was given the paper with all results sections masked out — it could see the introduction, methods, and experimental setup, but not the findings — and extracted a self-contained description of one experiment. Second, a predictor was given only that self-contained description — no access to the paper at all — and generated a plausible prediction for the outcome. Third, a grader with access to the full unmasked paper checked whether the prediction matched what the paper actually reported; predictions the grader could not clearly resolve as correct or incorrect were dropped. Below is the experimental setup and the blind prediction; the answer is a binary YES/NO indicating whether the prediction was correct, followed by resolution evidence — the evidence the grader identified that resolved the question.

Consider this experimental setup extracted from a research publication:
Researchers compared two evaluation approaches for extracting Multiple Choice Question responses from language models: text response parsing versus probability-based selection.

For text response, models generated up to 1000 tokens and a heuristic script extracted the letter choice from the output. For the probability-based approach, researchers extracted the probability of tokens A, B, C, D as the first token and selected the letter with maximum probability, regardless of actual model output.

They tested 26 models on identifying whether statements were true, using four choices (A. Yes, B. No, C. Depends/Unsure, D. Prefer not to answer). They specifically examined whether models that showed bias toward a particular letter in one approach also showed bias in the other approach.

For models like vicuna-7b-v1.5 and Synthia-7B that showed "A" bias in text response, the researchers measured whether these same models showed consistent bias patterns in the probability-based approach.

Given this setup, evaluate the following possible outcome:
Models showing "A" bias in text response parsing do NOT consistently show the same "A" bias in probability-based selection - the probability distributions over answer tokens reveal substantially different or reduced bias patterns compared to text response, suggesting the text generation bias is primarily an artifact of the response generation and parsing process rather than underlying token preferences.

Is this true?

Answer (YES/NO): NO